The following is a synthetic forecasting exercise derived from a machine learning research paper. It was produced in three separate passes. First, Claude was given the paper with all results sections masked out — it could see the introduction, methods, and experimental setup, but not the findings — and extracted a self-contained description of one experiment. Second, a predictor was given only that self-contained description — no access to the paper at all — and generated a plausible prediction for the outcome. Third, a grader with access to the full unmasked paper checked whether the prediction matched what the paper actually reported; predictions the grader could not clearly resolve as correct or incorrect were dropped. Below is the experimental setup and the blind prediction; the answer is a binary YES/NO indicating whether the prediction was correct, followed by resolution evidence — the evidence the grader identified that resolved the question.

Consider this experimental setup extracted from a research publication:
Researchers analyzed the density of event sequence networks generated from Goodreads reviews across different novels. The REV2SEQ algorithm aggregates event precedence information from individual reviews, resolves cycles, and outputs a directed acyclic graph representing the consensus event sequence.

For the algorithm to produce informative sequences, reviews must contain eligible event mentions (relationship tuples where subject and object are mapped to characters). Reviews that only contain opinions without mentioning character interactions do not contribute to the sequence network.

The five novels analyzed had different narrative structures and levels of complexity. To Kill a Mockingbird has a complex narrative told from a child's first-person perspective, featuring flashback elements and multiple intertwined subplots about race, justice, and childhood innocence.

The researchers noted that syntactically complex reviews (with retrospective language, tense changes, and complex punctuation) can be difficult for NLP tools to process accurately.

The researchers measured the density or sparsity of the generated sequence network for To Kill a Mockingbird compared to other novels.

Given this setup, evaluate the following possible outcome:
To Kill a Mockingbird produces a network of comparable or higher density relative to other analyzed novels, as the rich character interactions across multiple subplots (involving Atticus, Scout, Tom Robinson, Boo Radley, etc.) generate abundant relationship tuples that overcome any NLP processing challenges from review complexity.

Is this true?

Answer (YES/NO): NO